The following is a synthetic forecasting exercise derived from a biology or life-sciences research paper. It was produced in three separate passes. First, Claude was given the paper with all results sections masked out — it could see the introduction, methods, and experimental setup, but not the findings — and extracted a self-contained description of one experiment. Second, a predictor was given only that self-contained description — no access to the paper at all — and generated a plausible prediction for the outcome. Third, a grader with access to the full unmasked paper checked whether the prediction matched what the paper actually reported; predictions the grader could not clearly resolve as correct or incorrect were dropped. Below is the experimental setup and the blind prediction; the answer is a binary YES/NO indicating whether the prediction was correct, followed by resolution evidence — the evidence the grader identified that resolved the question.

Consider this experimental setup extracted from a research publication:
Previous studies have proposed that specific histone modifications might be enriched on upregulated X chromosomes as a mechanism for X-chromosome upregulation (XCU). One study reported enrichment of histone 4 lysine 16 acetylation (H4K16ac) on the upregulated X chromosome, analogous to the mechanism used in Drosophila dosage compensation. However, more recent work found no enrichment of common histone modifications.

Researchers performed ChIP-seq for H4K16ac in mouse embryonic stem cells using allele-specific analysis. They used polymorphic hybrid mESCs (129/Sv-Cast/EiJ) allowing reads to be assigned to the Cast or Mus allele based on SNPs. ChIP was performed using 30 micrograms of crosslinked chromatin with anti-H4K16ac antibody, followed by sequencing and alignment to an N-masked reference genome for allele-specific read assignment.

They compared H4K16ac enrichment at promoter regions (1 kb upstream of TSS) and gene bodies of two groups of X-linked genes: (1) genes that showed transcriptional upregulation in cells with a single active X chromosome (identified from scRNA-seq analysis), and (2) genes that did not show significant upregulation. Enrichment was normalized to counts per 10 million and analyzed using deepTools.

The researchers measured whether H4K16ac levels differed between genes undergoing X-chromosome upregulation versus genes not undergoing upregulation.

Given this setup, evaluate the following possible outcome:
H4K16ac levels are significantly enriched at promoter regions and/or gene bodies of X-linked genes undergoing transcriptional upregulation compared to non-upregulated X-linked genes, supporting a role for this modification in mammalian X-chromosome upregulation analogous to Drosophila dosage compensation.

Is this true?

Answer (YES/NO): NO